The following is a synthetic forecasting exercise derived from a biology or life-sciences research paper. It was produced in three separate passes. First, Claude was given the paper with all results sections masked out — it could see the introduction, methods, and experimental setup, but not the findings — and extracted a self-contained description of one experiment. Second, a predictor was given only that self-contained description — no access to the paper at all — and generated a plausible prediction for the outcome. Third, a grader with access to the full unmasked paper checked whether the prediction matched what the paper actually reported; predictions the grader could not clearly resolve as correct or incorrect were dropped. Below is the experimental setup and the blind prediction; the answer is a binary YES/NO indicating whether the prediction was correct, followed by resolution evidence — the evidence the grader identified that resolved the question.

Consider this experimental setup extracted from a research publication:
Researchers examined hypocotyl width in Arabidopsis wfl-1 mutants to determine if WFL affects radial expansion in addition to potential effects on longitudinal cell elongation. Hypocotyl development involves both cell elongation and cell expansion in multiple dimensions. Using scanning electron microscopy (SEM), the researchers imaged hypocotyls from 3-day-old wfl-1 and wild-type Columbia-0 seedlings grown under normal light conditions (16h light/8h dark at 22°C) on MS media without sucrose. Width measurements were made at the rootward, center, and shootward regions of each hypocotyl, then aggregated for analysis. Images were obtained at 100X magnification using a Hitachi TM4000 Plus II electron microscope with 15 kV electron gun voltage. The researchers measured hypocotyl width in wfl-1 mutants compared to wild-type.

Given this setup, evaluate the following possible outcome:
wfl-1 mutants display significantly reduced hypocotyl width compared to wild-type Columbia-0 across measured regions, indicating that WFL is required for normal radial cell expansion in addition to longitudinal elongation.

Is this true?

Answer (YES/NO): NO